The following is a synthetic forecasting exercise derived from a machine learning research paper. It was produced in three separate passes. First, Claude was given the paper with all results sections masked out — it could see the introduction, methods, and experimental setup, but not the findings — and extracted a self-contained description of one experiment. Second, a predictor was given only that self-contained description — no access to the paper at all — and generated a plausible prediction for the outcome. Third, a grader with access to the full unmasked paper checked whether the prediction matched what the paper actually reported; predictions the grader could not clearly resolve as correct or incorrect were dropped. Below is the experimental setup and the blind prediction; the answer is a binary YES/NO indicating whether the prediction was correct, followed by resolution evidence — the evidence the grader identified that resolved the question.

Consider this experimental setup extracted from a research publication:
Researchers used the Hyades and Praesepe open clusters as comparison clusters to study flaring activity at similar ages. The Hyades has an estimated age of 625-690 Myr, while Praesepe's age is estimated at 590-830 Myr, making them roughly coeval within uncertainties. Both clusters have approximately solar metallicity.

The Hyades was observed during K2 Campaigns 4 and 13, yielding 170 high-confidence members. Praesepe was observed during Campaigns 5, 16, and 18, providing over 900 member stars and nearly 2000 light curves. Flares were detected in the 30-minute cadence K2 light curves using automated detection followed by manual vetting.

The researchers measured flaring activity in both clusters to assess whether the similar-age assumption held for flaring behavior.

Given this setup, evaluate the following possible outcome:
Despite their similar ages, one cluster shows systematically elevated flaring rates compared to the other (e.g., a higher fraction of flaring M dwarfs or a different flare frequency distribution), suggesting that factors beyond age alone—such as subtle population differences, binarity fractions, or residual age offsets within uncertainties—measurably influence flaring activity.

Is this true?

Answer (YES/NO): NO